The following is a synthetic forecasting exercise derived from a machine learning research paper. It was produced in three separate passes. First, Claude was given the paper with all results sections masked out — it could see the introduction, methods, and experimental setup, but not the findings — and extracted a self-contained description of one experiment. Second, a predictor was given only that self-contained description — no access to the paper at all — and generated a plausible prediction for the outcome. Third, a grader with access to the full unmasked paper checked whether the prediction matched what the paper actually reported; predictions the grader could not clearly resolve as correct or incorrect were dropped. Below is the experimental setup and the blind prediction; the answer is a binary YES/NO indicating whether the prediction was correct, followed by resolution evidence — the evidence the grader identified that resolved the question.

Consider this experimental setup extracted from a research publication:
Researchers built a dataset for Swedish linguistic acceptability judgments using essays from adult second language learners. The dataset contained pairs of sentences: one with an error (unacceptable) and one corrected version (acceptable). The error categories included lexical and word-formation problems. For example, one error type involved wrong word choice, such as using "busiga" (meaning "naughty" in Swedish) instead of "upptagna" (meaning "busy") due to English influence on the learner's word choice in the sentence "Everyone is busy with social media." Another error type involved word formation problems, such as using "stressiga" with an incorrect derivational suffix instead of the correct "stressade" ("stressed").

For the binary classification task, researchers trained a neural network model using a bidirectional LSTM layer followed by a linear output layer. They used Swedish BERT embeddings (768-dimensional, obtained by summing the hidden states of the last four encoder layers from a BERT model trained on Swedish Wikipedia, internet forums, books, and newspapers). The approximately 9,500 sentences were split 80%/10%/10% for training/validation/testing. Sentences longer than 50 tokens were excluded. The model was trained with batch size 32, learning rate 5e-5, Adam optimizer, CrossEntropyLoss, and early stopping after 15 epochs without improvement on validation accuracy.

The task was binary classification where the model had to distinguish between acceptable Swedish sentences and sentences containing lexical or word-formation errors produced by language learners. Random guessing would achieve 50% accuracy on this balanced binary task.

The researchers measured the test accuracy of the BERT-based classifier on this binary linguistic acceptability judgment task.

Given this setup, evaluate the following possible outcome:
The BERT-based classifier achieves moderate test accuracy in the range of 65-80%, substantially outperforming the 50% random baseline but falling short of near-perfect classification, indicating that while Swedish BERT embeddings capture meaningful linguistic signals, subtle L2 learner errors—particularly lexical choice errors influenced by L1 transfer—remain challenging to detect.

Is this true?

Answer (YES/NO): NO